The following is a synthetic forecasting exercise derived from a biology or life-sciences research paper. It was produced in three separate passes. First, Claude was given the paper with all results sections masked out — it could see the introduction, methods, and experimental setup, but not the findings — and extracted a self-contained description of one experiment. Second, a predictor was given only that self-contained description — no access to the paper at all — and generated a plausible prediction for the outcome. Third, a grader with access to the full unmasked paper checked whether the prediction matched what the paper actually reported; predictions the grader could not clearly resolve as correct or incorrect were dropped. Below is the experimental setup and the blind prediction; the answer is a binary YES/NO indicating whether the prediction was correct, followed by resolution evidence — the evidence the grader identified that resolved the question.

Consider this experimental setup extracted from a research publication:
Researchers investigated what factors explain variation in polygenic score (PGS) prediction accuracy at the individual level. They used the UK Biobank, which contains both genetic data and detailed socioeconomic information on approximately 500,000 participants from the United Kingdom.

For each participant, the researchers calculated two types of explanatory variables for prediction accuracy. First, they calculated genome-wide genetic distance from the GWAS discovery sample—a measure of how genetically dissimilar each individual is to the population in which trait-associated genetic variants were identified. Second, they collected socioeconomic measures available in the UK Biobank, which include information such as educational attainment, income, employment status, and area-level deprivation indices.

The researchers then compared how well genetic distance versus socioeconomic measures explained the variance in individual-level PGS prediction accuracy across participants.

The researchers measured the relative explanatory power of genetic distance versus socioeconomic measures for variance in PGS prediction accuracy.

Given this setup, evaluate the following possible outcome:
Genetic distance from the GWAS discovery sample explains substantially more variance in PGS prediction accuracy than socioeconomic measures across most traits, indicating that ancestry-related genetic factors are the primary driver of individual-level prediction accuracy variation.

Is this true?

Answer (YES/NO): NO